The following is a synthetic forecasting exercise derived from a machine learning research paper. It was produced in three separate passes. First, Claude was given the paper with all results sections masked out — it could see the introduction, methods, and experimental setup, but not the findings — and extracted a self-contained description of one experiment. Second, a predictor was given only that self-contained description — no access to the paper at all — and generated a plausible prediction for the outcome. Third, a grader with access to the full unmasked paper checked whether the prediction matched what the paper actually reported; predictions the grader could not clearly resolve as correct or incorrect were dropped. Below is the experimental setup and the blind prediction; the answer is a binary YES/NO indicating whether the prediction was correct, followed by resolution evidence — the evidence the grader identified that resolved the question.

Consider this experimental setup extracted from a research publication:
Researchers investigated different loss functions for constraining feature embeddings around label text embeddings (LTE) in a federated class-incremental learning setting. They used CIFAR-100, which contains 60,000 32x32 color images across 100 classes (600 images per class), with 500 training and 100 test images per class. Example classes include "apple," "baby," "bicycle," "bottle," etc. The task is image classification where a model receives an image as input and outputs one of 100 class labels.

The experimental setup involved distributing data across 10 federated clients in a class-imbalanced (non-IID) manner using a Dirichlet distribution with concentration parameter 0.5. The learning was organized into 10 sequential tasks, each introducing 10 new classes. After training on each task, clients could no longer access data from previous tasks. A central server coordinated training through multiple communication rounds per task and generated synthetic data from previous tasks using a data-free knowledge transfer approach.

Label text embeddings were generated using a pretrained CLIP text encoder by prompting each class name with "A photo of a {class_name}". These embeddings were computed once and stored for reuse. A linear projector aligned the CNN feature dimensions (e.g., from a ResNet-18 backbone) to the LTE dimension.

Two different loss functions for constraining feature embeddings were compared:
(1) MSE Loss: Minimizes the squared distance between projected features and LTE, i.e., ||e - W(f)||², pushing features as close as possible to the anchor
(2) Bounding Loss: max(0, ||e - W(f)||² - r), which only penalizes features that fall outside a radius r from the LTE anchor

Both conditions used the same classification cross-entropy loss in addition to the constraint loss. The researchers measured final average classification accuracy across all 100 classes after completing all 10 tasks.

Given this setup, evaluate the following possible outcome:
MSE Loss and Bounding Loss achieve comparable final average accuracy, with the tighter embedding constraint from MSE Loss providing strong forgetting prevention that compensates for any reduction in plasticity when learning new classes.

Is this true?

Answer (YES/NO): NO